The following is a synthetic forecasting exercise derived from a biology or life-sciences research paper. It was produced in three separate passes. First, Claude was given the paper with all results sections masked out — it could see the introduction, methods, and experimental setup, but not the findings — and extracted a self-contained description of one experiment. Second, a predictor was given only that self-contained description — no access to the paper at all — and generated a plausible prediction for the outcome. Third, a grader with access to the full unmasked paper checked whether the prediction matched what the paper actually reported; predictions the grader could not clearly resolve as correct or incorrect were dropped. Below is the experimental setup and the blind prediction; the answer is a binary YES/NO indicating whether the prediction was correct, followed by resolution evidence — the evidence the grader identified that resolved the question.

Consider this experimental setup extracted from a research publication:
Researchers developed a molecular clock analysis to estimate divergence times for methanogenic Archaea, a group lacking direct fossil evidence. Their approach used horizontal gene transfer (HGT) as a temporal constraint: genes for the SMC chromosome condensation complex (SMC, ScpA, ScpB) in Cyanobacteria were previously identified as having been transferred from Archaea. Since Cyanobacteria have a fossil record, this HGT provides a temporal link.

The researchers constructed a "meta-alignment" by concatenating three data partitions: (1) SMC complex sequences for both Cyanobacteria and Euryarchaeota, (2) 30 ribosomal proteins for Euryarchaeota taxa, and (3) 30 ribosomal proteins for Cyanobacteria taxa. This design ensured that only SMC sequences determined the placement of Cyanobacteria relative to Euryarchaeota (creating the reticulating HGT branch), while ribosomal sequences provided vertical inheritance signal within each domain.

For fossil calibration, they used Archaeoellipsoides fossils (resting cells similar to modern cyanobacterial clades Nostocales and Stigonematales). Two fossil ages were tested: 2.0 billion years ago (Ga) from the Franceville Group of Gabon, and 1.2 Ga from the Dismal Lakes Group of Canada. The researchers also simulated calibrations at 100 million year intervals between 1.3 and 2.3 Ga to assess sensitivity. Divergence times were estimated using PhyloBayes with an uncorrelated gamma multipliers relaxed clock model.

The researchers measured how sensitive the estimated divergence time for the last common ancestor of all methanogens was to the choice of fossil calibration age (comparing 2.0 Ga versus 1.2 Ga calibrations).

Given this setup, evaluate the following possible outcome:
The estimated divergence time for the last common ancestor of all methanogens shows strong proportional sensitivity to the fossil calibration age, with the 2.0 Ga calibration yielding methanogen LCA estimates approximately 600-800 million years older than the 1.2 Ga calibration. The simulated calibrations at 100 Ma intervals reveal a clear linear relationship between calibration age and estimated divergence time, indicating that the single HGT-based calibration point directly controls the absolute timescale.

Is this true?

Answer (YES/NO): NO